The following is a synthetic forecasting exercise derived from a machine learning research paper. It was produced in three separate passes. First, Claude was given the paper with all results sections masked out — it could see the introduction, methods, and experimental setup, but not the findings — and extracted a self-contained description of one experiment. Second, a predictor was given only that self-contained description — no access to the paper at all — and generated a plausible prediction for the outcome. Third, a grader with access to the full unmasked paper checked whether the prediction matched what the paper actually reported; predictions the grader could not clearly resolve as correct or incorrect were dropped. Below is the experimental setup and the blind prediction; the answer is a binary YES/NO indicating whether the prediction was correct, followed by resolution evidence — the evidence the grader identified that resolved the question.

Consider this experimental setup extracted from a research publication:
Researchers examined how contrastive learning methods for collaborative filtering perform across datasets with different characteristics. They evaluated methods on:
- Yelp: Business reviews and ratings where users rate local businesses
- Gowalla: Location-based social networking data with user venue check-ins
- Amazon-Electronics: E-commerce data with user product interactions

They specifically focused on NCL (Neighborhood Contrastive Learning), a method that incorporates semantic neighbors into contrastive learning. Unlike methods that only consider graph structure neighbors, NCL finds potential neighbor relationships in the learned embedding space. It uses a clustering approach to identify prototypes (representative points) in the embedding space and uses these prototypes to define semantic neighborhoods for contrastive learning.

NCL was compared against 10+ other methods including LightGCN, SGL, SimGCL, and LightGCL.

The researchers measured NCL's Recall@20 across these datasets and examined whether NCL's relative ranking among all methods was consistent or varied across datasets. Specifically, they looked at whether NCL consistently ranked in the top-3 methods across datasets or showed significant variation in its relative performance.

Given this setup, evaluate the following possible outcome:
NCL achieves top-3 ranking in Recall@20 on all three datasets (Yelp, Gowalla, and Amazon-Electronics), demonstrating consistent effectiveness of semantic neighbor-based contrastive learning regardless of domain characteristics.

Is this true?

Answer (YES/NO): NO